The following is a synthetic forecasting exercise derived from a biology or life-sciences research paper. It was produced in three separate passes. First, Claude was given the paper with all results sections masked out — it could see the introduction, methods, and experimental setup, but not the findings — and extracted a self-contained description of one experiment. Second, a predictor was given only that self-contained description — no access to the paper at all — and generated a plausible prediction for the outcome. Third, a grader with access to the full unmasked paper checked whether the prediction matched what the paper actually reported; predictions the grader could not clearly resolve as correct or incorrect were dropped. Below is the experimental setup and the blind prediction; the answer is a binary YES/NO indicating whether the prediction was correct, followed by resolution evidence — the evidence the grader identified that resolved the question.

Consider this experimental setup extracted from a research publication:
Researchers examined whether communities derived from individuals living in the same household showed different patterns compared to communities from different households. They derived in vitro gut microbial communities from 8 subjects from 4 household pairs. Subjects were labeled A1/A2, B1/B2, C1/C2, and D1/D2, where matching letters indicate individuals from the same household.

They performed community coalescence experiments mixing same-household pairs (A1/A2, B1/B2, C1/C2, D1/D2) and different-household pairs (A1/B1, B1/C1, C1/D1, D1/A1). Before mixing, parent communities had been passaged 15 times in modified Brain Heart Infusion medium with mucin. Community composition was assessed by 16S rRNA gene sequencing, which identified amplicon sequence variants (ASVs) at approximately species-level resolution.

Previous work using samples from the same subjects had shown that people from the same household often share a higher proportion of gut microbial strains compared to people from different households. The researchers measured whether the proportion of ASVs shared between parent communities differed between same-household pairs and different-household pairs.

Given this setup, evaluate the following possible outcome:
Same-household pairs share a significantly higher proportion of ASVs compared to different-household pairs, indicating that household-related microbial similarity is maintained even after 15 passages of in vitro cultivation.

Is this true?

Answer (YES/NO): NO